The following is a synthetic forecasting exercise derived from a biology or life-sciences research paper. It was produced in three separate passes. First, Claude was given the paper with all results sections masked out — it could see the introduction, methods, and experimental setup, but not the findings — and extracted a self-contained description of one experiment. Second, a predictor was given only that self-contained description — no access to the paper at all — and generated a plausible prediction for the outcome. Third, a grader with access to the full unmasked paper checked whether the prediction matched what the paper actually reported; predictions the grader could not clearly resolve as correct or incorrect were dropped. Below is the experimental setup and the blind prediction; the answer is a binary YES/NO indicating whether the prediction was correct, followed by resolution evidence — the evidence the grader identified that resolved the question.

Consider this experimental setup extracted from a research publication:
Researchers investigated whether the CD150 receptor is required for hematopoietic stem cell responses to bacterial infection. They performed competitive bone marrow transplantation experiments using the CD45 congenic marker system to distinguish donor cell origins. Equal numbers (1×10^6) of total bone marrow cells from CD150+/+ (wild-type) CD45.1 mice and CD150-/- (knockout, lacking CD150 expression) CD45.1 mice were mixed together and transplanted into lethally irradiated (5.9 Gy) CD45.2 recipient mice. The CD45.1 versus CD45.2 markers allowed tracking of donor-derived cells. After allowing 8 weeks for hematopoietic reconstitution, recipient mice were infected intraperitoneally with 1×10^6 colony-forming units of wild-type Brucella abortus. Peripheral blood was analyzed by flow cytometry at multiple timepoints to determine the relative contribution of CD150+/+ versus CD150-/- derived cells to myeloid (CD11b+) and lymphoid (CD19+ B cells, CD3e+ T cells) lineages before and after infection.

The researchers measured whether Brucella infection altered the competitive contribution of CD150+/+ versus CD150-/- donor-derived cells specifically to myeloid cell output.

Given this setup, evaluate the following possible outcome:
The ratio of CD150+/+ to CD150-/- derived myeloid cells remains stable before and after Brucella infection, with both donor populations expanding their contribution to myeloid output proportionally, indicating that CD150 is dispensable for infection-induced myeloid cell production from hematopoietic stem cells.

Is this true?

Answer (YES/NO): NO